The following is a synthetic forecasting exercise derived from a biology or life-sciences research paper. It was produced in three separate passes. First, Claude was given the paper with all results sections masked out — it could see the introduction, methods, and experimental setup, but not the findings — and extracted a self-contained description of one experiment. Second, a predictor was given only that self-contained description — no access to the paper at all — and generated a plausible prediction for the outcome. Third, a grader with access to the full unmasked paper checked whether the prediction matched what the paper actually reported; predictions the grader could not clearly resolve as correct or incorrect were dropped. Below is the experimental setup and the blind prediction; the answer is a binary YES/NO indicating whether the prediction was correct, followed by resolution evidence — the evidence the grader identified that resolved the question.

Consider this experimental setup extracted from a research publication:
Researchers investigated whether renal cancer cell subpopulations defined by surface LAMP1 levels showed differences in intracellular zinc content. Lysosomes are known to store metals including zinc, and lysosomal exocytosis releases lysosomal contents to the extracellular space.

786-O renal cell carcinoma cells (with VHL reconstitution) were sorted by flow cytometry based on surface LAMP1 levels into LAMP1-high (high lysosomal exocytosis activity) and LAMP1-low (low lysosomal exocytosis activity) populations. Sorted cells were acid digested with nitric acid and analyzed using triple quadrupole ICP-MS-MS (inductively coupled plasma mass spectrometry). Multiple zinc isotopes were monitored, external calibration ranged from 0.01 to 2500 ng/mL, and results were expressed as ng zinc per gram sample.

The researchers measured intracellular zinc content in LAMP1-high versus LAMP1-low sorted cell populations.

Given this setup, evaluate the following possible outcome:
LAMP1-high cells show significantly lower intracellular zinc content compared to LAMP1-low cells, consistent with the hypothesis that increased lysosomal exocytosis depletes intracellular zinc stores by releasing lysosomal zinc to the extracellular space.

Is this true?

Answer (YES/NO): YES